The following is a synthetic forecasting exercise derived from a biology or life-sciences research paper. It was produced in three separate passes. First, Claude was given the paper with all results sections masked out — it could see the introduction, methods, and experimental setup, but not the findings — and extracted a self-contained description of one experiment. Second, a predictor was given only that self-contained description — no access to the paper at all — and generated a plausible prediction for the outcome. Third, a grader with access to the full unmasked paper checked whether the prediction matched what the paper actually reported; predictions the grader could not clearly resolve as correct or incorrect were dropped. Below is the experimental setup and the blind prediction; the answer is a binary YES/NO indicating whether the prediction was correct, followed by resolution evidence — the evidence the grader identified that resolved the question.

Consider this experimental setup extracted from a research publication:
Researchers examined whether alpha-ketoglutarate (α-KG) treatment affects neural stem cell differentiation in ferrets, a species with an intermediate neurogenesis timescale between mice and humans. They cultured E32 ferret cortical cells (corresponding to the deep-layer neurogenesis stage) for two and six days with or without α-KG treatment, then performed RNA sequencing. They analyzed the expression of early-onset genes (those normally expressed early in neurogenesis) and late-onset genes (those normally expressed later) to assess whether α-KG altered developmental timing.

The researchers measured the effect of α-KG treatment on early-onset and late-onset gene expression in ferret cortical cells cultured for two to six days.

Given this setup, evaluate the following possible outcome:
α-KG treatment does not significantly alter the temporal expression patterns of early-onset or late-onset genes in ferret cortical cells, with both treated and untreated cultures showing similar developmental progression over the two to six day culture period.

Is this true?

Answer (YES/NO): NO